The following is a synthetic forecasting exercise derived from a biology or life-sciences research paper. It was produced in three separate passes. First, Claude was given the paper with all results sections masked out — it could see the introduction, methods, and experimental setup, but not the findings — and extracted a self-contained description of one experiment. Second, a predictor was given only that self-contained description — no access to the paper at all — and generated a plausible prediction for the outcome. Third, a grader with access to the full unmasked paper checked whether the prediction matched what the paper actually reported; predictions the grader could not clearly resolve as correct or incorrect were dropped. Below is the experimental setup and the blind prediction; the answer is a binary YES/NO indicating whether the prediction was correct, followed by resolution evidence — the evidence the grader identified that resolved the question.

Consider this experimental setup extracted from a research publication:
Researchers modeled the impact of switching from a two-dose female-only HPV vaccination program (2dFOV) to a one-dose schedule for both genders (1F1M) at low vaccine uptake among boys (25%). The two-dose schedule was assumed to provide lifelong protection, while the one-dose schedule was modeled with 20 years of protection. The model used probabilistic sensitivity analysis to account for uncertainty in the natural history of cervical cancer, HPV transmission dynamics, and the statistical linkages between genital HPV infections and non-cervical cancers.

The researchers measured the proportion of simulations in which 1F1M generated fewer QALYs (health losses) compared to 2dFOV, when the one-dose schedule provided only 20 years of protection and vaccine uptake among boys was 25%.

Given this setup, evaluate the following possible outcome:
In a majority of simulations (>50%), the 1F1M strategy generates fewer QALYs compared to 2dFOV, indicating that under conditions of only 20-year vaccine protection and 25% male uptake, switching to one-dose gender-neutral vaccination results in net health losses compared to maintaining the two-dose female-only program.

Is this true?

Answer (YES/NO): YES